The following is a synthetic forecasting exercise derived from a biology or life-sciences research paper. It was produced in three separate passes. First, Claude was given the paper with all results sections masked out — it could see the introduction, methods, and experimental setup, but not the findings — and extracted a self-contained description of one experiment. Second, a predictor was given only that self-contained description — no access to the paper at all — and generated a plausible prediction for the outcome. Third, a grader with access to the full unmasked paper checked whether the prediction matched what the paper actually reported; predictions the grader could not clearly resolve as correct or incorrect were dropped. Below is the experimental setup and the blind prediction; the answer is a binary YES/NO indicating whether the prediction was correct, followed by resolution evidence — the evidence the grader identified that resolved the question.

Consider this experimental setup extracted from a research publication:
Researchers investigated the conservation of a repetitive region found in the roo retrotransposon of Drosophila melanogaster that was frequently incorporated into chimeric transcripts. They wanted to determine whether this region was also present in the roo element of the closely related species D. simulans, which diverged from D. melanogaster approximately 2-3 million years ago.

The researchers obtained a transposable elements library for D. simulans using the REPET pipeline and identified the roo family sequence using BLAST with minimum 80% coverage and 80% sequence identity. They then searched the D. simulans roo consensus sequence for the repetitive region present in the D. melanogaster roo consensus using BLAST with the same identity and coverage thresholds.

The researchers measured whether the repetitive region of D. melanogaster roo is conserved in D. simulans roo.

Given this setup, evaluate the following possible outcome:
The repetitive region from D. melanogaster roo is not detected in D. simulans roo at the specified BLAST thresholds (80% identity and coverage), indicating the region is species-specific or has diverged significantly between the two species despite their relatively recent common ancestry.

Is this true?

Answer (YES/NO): NO